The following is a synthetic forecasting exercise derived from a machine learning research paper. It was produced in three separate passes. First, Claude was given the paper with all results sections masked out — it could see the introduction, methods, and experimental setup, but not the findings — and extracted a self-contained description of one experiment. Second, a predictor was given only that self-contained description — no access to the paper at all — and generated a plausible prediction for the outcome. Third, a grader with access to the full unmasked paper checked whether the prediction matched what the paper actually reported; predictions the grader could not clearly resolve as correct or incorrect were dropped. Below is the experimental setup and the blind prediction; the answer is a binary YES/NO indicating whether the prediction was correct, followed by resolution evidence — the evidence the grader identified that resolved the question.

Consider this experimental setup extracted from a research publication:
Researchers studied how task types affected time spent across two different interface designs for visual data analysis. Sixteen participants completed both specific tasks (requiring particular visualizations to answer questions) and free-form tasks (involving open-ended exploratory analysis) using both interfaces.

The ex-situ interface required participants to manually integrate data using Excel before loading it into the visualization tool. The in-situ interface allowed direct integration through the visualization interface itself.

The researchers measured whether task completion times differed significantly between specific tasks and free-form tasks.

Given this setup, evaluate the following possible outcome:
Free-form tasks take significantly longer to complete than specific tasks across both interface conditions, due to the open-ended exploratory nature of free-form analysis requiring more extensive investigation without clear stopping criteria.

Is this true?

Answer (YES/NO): NO